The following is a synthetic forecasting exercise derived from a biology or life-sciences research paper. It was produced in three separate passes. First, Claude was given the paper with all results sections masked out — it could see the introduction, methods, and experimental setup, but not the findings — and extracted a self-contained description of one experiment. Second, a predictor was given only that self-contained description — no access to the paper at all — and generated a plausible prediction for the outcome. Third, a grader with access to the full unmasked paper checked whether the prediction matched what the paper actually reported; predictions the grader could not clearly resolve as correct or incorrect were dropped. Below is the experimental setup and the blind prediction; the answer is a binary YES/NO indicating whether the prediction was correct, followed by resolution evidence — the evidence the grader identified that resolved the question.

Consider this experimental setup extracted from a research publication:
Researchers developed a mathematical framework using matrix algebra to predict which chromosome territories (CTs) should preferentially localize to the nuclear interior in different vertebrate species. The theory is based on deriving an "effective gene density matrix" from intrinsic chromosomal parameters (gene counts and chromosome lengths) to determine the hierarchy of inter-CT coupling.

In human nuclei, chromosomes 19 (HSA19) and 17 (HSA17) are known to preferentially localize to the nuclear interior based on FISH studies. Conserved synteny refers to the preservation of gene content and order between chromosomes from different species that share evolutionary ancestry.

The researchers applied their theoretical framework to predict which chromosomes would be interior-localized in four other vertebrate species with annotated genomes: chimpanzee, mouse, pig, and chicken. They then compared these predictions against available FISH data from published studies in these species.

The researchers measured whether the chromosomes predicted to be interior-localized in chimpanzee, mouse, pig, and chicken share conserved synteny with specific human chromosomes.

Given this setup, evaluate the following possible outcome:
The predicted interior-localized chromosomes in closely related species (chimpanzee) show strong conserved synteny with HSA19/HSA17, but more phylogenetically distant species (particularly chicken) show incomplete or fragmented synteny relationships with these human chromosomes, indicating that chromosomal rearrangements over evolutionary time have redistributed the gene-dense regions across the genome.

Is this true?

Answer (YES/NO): NO